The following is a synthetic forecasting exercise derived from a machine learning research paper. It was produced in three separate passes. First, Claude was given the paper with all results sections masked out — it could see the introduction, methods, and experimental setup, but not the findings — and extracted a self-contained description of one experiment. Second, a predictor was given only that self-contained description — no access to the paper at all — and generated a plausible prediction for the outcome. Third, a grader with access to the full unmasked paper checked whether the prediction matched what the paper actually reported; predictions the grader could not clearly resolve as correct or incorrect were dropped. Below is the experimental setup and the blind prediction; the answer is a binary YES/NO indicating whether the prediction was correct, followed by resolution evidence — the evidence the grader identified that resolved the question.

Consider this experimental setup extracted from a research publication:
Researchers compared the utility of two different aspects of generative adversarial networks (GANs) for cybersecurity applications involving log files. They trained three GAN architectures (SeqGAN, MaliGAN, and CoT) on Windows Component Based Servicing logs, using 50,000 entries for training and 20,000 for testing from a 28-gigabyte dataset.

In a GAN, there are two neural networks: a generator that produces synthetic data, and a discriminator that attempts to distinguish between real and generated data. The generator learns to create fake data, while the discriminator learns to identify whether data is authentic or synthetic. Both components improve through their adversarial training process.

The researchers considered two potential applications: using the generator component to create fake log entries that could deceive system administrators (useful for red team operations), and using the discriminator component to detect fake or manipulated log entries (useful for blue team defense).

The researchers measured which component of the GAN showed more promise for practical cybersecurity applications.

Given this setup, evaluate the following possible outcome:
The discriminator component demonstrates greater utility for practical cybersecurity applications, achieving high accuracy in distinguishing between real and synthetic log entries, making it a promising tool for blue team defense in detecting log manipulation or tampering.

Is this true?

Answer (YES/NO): YES